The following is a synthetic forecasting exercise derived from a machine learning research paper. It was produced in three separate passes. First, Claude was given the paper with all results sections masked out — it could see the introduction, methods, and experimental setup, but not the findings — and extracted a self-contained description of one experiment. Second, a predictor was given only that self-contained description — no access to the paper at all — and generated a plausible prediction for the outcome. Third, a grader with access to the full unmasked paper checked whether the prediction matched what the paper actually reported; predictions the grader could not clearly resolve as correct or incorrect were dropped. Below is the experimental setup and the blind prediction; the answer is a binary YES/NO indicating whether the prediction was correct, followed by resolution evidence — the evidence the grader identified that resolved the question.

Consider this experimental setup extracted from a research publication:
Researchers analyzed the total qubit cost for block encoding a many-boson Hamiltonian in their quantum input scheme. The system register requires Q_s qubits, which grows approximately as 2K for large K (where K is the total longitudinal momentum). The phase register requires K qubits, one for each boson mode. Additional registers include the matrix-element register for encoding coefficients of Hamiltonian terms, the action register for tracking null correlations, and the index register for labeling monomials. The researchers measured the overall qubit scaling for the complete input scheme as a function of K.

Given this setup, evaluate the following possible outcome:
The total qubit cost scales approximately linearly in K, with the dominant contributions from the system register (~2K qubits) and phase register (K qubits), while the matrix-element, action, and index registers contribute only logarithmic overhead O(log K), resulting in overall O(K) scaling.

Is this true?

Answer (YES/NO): YES